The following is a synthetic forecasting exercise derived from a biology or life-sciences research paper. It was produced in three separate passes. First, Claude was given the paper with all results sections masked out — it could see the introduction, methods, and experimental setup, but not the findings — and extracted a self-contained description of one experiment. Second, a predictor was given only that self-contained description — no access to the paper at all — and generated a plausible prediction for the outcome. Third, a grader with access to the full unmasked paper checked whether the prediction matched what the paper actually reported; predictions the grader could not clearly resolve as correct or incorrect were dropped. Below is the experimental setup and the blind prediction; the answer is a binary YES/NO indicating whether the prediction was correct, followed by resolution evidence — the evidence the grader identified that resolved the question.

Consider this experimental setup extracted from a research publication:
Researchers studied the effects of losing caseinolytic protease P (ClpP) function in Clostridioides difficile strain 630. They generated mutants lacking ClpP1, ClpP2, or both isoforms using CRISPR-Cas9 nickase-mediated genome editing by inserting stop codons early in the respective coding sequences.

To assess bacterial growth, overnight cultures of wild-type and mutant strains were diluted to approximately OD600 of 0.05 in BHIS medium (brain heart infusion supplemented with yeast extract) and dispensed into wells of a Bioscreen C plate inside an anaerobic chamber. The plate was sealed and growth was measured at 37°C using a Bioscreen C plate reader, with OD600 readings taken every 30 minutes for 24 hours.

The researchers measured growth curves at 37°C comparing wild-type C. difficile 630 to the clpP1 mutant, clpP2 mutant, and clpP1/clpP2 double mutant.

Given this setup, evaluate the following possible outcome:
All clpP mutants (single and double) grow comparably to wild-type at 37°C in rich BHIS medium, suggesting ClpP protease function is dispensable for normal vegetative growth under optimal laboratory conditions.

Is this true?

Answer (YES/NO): NO